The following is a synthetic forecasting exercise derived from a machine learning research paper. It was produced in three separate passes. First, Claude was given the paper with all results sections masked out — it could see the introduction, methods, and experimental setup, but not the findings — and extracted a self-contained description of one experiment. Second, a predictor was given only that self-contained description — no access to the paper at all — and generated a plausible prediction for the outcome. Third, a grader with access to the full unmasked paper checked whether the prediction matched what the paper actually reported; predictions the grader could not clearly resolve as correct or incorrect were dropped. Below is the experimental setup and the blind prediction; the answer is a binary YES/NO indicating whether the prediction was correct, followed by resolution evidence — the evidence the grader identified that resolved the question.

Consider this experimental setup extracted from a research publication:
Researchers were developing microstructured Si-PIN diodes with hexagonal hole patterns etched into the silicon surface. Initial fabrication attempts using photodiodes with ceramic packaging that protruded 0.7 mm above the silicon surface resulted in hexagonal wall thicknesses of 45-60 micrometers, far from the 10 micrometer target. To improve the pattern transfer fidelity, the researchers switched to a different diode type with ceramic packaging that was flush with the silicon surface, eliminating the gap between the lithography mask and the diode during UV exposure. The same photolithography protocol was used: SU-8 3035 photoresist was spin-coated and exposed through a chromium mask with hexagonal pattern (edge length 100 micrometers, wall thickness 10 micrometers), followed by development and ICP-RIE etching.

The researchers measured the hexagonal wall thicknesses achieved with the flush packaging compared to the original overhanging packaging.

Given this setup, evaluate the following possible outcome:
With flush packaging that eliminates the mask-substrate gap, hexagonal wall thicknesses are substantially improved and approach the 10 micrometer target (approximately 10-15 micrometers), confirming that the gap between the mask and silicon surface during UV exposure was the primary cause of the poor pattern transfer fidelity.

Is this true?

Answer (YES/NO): NO